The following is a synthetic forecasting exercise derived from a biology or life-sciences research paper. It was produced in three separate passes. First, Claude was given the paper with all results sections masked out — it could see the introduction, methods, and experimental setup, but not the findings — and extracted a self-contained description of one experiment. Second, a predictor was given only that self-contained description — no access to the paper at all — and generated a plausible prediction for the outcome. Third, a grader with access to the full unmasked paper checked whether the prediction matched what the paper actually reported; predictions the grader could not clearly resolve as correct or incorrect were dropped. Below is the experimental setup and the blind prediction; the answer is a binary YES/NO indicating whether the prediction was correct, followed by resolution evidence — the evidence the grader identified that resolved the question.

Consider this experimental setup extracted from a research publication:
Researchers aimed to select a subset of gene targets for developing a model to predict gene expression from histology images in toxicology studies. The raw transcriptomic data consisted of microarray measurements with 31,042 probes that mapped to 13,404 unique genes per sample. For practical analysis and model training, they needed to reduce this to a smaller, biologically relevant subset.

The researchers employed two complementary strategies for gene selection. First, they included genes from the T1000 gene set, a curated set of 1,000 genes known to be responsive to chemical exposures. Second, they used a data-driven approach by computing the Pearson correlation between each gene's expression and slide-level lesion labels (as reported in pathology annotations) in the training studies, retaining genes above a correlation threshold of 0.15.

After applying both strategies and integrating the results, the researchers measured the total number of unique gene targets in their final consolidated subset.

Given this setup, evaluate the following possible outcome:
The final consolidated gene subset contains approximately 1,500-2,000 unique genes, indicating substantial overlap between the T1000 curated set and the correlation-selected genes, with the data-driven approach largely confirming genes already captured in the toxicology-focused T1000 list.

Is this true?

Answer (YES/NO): YES